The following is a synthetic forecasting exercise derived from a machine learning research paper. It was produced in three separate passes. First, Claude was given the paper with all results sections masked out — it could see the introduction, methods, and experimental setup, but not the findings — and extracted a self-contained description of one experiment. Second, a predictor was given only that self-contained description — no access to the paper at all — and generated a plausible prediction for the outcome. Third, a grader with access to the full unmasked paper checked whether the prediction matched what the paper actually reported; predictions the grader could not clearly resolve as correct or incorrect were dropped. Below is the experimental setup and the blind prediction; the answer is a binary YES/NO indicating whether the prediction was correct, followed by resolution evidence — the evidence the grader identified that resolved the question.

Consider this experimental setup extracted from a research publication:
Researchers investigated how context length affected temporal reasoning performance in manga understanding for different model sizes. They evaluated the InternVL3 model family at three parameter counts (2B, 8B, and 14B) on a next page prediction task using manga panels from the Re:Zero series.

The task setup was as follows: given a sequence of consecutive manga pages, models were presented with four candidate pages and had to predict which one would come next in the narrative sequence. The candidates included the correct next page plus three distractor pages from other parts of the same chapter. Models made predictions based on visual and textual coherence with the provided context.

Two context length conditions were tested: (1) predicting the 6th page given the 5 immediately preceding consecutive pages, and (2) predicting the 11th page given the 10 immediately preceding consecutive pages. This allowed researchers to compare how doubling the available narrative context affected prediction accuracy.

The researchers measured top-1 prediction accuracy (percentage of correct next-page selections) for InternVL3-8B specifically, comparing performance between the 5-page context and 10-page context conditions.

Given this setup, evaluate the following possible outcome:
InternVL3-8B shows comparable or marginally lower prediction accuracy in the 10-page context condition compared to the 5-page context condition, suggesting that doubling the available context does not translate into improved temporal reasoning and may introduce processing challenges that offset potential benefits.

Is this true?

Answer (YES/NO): NO